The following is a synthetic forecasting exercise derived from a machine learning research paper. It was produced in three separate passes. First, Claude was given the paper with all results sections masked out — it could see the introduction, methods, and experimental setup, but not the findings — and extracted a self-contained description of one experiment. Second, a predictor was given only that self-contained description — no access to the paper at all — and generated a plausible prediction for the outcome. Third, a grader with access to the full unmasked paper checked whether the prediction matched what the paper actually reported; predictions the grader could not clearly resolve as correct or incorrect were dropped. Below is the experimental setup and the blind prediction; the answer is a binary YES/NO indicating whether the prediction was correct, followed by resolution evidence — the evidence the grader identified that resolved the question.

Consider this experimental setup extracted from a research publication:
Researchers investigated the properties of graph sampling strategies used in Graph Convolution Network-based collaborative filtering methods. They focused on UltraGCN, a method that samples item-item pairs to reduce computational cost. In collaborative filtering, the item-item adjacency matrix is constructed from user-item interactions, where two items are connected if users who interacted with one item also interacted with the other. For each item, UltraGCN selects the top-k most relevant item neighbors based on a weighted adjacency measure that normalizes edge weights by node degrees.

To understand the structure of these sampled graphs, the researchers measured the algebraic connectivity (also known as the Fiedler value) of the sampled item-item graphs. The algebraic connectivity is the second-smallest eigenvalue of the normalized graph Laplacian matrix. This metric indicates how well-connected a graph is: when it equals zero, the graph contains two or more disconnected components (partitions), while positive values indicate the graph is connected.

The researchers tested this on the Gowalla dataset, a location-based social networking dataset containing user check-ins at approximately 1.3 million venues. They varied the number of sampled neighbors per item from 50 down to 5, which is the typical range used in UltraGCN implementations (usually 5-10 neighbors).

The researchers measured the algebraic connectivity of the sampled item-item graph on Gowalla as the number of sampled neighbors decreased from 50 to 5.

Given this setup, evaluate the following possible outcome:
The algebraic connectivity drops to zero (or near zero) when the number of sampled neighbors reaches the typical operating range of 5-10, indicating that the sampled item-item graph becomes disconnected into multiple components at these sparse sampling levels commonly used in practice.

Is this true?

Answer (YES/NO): YES